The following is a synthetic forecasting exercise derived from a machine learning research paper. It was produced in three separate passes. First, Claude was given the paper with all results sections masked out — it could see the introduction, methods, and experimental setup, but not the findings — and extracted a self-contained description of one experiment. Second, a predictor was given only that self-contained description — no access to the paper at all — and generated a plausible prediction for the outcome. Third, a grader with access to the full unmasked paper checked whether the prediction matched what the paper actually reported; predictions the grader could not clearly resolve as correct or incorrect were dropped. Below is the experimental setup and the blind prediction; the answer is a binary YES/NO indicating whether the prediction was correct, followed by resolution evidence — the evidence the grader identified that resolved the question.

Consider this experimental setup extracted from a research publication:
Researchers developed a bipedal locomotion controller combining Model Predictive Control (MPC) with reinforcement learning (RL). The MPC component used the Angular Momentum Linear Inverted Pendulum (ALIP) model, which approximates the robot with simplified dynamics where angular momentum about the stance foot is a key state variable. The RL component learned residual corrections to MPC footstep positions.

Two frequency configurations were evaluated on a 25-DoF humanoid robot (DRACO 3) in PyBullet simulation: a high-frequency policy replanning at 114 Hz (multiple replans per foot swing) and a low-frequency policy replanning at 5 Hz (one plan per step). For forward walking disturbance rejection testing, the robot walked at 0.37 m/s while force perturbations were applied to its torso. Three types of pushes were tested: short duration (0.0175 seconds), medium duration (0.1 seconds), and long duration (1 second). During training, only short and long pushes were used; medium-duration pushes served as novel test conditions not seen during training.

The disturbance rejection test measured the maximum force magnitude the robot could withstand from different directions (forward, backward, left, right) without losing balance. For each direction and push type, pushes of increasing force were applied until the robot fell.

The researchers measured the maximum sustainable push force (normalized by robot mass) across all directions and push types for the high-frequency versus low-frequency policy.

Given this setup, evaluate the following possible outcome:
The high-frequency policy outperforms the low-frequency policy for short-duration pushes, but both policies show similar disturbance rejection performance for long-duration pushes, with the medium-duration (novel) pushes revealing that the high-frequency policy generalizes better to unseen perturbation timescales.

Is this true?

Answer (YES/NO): NO